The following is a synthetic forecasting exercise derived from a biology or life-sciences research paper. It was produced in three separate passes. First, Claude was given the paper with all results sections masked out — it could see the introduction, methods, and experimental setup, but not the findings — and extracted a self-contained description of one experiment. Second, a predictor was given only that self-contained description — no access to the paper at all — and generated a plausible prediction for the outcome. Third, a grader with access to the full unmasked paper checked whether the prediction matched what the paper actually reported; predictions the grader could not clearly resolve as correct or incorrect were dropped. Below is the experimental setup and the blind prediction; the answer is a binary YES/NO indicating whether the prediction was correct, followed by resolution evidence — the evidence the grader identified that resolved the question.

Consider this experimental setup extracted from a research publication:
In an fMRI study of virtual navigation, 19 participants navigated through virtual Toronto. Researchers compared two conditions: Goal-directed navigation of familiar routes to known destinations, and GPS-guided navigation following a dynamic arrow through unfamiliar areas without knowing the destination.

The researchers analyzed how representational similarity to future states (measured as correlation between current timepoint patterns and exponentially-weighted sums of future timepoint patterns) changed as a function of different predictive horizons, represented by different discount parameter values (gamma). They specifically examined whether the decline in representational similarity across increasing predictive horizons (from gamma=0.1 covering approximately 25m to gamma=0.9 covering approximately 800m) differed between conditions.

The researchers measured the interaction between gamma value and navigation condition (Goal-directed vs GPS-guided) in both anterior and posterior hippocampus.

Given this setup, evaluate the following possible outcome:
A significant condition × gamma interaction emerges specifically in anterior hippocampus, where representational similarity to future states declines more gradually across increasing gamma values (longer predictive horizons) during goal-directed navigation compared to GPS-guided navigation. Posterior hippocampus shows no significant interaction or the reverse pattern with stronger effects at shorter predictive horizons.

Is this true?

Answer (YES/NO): NO